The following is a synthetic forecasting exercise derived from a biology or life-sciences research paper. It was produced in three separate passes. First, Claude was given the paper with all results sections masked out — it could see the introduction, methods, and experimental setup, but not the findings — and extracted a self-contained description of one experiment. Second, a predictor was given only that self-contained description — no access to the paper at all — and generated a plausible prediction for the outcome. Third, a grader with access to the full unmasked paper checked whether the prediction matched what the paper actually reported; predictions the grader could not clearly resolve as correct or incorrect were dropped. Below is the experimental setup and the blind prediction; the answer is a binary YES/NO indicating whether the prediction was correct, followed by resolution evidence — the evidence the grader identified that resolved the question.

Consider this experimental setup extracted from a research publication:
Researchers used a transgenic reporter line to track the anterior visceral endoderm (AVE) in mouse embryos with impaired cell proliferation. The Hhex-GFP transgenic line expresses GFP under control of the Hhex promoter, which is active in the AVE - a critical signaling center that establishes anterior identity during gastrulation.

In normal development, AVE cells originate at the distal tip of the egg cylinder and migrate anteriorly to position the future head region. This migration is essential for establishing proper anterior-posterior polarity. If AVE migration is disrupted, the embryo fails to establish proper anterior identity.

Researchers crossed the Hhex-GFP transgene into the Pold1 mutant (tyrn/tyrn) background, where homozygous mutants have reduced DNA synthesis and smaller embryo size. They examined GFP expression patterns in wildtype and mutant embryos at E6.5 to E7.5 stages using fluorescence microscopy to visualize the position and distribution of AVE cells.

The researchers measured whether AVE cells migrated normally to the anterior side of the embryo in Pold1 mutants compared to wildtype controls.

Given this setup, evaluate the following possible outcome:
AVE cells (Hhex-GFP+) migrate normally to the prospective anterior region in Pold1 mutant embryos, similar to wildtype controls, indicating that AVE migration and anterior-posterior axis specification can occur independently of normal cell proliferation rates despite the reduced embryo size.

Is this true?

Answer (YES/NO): YES